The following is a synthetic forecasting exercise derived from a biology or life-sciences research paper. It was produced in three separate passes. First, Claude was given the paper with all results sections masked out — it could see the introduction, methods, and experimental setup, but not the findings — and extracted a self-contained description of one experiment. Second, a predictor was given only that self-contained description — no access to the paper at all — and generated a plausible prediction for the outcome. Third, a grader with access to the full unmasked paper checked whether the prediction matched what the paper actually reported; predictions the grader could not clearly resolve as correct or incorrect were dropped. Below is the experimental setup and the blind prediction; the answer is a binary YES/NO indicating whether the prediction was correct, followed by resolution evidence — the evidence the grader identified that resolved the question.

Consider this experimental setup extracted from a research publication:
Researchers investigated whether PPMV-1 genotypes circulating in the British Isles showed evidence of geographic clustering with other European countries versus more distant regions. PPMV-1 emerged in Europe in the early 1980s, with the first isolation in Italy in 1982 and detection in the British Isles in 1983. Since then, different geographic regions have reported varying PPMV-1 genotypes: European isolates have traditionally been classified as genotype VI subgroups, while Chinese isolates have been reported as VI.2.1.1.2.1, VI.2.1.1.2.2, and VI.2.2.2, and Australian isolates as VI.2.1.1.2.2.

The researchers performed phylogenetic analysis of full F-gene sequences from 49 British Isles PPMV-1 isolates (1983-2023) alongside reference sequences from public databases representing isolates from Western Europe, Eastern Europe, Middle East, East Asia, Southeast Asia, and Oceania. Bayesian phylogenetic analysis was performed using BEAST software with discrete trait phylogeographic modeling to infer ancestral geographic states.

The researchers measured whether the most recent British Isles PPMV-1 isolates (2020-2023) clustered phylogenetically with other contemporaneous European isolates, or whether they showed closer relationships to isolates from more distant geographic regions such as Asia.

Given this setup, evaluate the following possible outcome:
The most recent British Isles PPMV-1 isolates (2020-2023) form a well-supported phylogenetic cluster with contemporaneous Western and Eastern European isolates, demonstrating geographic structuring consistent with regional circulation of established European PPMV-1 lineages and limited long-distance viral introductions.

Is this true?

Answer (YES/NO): NO